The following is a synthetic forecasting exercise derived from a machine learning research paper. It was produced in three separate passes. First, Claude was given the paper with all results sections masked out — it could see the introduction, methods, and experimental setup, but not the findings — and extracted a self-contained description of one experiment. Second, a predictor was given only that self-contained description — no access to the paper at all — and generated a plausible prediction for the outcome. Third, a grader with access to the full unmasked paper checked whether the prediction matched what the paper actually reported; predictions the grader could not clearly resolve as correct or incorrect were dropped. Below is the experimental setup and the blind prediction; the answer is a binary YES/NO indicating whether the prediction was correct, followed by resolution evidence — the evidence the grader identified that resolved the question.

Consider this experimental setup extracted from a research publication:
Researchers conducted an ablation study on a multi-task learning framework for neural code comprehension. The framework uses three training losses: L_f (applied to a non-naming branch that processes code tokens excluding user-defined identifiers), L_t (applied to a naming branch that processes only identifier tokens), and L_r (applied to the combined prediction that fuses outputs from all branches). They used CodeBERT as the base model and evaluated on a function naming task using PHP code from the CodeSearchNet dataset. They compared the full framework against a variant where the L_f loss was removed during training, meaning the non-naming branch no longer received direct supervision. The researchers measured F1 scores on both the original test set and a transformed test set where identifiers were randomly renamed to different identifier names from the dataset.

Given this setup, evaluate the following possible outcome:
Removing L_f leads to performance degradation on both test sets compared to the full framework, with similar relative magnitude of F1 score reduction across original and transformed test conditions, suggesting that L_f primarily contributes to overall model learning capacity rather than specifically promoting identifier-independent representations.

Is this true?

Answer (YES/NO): NO